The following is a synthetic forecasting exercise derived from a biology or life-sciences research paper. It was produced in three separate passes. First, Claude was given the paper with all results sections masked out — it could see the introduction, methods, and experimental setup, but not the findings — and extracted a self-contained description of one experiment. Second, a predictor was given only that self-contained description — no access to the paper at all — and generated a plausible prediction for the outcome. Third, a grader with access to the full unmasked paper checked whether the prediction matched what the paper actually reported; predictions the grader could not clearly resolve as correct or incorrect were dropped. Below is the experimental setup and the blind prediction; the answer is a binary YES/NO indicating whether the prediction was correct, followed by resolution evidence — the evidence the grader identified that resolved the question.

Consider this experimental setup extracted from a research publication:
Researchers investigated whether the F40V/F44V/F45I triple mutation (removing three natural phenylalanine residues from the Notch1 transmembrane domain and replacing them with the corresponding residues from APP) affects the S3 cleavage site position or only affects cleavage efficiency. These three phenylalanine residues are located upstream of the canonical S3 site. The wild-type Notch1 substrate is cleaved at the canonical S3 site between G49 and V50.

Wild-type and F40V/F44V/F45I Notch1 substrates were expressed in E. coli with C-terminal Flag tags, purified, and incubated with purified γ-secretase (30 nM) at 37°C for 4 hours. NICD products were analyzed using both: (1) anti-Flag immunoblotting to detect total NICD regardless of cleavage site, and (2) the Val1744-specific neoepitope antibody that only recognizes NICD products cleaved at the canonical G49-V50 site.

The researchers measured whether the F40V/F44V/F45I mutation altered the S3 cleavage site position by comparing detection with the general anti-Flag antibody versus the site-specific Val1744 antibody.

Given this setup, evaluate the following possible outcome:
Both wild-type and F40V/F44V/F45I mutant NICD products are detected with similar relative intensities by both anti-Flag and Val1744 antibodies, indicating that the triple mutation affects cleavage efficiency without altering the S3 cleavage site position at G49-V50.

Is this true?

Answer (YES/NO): NO